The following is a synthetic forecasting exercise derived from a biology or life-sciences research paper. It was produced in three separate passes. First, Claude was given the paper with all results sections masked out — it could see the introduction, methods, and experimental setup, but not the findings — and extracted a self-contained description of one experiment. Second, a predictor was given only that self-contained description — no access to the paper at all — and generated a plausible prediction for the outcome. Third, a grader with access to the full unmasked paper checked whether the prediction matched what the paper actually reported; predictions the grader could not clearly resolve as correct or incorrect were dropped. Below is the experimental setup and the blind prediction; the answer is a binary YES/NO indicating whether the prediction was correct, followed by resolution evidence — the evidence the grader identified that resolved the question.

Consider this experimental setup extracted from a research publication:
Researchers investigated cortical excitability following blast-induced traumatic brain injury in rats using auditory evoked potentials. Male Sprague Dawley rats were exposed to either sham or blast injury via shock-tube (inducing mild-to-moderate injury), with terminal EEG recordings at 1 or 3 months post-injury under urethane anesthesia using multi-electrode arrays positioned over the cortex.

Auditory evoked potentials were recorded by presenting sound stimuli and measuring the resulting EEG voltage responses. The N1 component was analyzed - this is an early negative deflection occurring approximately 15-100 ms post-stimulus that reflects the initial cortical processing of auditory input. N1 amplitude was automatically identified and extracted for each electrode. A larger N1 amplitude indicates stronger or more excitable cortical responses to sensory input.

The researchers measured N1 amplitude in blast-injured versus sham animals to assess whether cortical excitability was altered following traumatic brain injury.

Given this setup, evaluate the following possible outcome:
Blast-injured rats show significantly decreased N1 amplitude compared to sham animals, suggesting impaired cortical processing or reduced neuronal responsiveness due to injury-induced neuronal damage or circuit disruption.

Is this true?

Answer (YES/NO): NO